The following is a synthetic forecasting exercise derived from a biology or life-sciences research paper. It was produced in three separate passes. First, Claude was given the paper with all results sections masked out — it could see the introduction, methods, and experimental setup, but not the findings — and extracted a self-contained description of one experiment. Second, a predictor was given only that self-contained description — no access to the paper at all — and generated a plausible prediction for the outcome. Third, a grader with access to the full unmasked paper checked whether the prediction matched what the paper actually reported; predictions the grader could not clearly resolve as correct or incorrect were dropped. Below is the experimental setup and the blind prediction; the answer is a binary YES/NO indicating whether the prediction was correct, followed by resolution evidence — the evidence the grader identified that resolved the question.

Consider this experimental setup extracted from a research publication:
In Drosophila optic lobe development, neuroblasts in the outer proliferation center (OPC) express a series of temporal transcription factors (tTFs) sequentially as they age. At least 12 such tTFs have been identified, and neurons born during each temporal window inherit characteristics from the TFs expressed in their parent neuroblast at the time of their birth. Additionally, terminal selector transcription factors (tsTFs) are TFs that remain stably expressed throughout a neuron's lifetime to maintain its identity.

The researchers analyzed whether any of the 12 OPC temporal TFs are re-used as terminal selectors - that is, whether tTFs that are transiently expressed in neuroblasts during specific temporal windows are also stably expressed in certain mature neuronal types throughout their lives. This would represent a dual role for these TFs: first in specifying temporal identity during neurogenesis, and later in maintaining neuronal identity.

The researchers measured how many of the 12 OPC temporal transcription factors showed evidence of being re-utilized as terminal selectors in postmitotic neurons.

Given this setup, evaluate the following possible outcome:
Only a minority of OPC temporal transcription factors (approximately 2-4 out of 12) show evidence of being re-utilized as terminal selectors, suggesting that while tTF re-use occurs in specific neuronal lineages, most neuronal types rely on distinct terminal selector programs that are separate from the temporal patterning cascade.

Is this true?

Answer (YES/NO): NO